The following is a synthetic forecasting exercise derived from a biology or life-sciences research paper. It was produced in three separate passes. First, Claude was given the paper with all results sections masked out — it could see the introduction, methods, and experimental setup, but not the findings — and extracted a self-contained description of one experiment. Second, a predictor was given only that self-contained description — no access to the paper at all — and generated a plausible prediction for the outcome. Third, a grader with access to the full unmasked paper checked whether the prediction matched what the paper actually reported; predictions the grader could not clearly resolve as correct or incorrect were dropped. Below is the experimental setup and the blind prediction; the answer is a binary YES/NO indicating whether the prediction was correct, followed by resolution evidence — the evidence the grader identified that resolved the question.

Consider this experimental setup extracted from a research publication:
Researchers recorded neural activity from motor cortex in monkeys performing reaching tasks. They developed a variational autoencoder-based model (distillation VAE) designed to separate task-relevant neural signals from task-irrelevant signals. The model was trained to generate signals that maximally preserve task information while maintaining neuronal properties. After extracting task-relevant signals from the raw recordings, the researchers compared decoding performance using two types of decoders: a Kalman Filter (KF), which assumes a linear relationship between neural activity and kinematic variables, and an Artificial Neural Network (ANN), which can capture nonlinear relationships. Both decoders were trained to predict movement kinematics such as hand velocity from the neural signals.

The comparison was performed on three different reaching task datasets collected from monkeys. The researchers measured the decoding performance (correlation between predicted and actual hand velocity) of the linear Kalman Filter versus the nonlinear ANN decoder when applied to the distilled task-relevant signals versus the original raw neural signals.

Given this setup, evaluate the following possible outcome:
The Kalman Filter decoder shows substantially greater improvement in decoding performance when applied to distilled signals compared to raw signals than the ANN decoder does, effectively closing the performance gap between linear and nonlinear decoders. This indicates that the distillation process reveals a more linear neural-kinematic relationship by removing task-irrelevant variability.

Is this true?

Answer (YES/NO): YES